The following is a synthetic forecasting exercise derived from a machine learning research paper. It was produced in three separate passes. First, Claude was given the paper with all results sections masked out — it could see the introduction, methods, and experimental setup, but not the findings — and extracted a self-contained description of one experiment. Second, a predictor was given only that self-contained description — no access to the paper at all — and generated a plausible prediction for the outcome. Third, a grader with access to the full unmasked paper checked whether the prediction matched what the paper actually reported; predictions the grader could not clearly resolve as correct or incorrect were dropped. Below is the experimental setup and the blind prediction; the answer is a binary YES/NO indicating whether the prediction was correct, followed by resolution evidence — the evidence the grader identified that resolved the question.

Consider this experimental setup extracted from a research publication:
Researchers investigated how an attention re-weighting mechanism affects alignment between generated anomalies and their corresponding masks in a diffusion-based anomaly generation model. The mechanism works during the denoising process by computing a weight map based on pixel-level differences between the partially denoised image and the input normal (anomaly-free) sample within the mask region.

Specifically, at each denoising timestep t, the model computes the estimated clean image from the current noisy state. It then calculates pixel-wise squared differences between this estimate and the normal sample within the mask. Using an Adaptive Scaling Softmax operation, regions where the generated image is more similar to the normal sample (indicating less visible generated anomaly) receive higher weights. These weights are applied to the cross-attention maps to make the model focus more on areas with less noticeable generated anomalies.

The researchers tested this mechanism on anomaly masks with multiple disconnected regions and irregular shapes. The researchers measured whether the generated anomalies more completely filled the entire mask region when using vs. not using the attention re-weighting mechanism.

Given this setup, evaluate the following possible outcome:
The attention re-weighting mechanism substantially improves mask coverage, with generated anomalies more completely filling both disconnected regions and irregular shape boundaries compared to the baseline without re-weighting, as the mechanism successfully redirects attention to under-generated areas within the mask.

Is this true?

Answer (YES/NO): YES